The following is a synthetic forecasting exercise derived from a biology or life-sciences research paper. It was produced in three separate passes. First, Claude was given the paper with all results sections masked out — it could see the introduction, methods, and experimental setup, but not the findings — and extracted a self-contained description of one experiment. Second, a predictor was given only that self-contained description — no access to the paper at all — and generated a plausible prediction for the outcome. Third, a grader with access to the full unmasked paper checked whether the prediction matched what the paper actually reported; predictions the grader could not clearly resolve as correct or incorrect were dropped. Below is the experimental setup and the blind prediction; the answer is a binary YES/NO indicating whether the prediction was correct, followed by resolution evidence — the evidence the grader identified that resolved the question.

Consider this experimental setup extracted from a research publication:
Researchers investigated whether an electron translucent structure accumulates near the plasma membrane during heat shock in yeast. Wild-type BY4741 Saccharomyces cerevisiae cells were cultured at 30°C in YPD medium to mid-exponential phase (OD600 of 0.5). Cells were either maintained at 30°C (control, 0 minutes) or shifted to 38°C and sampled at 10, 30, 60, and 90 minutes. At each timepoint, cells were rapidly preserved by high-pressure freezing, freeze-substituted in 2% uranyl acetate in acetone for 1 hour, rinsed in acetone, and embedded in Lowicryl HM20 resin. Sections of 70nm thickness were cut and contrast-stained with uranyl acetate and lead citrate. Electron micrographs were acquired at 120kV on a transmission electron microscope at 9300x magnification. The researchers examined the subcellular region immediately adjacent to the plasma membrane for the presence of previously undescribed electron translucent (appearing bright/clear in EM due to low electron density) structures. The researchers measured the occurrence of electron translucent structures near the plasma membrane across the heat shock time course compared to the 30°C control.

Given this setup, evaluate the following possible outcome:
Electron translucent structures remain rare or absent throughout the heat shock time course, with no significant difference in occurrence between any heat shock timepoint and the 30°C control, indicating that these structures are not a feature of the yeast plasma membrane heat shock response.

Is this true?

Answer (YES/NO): NO